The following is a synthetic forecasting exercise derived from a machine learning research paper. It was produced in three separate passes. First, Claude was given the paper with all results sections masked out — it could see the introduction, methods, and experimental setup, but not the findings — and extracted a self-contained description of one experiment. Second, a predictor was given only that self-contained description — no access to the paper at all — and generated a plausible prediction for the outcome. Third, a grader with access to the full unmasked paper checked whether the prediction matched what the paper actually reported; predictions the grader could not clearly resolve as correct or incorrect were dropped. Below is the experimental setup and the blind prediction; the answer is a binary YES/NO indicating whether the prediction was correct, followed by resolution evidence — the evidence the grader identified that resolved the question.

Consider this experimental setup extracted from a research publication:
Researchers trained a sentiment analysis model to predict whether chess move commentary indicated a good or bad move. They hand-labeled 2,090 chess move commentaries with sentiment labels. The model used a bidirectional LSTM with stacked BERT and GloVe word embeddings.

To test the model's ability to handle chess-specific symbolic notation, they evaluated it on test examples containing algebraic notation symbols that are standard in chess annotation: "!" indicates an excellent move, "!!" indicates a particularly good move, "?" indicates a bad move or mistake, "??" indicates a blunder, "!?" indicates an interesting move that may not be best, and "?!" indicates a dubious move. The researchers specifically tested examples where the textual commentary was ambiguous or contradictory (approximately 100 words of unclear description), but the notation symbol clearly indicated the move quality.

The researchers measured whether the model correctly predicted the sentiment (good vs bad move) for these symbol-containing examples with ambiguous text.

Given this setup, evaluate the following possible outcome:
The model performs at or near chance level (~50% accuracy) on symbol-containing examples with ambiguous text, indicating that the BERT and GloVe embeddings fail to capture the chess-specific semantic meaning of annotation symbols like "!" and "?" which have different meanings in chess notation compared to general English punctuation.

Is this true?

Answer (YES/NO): NO